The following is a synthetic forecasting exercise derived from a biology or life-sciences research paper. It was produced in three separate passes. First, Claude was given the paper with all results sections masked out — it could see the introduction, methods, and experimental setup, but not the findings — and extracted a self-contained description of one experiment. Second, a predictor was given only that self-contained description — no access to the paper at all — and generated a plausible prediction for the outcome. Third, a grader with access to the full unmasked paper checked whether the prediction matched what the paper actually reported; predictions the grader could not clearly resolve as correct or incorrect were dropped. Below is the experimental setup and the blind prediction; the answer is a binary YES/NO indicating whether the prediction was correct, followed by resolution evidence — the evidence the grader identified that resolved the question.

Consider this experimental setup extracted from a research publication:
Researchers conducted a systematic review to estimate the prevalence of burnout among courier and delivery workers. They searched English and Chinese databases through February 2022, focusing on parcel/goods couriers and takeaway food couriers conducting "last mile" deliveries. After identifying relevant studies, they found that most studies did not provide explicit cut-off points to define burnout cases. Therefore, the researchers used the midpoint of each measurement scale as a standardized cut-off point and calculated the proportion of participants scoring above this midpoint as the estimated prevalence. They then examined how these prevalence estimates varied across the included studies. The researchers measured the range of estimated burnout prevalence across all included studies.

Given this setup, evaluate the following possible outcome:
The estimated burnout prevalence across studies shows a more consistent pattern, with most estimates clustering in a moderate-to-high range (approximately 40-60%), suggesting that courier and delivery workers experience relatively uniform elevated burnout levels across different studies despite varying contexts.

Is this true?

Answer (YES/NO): NO